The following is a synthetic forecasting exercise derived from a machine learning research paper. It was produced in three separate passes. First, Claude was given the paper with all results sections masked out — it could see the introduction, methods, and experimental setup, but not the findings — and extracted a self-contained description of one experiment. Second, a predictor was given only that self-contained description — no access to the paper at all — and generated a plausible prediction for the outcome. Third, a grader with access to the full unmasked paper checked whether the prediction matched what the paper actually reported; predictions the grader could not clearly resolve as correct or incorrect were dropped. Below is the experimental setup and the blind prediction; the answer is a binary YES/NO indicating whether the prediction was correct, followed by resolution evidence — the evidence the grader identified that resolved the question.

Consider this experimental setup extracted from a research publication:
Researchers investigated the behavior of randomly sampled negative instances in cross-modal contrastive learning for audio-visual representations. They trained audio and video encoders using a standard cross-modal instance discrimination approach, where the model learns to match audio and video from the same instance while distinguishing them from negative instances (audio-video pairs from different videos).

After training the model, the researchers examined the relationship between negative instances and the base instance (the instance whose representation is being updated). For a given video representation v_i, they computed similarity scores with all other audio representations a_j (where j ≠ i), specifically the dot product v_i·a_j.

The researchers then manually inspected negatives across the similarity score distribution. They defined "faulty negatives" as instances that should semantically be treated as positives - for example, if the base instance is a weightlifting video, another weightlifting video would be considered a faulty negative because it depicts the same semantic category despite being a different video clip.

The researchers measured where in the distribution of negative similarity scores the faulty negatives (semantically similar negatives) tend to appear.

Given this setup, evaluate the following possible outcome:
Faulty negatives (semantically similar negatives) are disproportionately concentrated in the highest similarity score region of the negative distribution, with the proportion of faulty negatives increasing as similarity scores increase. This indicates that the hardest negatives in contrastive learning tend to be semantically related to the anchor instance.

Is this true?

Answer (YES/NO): YES